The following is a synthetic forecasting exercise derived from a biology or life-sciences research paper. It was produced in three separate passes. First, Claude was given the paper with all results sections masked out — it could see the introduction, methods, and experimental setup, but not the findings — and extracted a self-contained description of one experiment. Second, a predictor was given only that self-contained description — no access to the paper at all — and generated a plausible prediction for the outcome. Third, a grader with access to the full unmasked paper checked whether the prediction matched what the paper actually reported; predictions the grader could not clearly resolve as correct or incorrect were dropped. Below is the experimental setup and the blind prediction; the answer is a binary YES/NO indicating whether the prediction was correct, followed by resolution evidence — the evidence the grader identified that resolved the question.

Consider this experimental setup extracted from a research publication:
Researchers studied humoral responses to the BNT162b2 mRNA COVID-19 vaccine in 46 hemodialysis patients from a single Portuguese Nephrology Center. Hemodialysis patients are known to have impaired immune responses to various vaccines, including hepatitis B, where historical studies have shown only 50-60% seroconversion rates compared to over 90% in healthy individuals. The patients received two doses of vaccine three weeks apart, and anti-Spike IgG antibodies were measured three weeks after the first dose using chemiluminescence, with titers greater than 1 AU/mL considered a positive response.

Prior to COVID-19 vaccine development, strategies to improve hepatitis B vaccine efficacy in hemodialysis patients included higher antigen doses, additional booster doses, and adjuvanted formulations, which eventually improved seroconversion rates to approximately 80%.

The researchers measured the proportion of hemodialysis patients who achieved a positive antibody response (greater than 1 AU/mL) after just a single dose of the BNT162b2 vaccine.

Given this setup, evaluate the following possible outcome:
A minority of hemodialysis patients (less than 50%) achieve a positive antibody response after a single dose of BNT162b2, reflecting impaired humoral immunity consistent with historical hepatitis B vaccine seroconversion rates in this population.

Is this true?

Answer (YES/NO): NO